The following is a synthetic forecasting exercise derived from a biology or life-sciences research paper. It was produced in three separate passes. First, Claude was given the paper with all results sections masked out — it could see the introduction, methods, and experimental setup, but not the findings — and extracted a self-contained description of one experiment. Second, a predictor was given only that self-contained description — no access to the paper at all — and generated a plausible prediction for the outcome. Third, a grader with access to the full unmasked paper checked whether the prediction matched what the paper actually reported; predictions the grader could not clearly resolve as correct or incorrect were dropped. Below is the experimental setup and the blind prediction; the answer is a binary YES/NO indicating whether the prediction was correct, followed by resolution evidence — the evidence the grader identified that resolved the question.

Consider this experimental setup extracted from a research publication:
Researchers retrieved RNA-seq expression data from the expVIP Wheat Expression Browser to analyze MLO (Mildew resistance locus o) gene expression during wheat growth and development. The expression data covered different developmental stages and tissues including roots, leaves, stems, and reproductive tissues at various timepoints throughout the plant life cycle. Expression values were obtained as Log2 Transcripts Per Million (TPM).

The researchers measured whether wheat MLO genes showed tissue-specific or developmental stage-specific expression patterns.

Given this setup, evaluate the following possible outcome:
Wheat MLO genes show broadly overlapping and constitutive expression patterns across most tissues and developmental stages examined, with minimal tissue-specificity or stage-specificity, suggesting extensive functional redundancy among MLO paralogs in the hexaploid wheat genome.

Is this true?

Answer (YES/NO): NO